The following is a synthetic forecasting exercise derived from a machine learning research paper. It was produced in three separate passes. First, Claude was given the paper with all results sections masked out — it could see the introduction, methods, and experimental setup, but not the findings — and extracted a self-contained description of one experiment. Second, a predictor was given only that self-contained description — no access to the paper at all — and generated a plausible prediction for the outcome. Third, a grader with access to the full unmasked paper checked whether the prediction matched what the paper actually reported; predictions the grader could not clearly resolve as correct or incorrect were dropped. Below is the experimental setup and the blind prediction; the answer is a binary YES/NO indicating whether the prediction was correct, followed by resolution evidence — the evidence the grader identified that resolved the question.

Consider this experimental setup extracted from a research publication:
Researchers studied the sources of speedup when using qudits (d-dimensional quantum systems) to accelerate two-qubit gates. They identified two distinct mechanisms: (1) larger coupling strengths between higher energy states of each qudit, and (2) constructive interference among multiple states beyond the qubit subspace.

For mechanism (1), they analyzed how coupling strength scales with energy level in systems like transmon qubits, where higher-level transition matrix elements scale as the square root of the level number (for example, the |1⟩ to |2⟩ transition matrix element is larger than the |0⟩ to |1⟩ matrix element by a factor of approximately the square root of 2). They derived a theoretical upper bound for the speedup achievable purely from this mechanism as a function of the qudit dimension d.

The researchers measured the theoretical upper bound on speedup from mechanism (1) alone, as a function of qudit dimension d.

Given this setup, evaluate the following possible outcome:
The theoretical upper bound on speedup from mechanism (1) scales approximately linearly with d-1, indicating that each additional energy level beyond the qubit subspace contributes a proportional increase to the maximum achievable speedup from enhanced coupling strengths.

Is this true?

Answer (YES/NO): YES